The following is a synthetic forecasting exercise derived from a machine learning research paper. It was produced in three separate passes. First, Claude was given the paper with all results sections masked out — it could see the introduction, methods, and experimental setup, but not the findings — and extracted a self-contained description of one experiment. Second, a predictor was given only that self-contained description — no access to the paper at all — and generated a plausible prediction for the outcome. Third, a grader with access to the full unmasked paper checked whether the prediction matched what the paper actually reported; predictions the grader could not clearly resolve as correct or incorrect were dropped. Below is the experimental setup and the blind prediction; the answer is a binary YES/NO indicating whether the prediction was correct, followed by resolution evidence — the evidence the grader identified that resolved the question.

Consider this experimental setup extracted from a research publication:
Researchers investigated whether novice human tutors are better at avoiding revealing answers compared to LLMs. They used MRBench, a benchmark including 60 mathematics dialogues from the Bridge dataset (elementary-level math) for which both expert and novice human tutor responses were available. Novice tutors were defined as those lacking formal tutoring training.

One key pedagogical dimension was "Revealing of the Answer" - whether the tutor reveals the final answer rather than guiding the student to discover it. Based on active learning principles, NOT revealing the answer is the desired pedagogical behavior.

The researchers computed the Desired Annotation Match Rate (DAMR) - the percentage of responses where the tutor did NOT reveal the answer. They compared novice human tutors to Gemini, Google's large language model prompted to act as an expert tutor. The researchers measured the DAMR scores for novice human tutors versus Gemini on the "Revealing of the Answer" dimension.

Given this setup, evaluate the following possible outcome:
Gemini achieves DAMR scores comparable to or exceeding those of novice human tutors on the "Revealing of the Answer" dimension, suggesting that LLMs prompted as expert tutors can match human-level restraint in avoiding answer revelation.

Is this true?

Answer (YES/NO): NO